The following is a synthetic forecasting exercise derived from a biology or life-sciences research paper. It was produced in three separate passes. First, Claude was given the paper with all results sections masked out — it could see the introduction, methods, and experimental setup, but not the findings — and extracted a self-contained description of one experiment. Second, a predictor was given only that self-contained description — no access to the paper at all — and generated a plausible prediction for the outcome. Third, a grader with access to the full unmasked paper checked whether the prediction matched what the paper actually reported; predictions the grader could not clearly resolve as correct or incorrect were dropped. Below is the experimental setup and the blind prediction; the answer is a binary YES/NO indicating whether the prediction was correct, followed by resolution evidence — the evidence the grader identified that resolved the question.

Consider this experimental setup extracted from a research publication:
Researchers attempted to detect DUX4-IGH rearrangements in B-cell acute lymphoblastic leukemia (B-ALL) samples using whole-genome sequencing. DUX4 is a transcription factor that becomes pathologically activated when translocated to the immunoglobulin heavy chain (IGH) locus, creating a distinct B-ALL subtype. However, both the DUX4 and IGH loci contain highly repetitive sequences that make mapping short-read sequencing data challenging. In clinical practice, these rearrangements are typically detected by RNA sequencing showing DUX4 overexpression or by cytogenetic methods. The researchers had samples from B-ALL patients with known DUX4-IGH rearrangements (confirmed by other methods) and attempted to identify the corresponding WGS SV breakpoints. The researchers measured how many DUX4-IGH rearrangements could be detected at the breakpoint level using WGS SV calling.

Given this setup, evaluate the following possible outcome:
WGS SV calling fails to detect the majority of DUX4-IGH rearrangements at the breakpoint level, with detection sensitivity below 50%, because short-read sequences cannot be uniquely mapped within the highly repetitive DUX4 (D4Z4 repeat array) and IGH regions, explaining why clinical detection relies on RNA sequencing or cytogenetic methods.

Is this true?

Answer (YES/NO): YES